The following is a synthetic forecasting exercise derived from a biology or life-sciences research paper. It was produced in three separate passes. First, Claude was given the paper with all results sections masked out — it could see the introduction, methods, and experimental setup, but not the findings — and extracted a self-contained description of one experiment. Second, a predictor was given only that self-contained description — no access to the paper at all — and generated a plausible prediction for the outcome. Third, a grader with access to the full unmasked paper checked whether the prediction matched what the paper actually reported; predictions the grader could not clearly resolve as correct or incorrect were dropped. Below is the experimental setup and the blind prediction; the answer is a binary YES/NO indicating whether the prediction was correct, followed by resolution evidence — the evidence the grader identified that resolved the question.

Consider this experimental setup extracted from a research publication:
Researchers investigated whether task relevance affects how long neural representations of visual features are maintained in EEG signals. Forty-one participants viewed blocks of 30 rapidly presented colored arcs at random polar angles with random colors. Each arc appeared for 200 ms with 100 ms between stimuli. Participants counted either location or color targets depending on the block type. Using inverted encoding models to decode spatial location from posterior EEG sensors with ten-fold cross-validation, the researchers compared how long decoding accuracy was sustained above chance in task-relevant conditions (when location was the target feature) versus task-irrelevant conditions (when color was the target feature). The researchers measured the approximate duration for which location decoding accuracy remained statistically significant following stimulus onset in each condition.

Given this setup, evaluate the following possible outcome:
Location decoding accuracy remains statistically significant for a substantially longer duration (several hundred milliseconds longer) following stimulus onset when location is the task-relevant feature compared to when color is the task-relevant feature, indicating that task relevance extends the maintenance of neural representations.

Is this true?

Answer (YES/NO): NO